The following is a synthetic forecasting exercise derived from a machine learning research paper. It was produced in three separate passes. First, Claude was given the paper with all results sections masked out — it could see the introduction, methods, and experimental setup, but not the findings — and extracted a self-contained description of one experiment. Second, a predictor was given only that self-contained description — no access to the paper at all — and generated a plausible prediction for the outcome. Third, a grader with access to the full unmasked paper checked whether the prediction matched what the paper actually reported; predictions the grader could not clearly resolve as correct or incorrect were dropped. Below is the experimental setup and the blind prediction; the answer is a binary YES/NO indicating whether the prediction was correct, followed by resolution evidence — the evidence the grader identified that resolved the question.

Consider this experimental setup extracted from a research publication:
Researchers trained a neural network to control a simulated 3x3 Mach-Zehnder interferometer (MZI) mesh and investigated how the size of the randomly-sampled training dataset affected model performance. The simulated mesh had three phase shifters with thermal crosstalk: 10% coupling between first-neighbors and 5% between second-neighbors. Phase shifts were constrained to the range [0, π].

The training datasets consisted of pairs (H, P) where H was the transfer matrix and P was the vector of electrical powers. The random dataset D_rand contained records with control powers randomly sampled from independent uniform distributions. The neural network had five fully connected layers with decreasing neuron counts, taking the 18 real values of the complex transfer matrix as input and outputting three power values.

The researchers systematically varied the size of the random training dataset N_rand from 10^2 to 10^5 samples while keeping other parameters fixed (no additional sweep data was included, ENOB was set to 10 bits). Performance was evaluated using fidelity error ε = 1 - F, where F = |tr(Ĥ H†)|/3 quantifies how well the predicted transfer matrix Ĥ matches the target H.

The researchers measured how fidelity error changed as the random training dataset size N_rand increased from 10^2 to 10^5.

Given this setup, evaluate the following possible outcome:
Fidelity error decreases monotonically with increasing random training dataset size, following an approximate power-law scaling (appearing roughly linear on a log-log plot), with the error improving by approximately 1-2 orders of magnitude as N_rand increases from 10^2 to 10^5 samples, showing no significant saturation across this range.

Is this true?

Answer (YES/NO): NO